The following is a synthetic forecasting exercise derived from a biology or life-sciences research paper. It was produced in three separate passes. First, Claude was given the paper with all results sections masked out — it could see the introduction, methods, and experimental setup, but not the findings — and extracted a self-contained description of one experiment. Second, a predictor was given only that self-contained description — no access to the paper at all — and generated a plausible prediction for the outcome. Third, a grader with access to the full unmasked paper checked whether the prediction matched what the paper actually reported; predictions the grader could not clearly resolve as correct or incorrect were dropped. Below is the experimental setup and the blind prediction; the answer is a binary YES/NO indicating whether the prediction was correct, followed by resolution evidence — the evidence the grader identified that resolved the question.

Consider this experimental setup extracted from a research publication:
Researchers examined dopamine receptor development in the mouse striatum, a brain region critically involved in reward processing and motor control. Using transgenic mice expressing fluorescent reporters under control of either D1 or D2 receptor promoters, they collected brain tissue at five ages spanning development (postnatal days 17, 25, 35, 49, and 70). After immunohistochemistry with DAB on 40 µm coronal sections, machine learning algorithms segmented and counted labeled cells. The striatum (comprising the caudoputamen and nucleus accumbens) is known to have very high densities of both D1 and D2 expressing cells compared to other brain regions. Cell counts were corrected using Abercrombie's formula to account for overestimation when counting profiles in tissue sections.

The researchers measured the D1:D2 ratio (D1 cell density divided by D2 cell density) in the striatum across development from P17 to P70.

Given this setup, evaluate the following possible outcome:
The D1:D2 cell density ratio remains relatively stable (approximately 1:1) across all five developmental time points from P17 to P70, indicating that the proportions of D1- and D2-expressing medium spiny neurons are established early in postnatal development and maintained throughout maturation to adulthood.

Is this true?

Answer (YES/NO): NO